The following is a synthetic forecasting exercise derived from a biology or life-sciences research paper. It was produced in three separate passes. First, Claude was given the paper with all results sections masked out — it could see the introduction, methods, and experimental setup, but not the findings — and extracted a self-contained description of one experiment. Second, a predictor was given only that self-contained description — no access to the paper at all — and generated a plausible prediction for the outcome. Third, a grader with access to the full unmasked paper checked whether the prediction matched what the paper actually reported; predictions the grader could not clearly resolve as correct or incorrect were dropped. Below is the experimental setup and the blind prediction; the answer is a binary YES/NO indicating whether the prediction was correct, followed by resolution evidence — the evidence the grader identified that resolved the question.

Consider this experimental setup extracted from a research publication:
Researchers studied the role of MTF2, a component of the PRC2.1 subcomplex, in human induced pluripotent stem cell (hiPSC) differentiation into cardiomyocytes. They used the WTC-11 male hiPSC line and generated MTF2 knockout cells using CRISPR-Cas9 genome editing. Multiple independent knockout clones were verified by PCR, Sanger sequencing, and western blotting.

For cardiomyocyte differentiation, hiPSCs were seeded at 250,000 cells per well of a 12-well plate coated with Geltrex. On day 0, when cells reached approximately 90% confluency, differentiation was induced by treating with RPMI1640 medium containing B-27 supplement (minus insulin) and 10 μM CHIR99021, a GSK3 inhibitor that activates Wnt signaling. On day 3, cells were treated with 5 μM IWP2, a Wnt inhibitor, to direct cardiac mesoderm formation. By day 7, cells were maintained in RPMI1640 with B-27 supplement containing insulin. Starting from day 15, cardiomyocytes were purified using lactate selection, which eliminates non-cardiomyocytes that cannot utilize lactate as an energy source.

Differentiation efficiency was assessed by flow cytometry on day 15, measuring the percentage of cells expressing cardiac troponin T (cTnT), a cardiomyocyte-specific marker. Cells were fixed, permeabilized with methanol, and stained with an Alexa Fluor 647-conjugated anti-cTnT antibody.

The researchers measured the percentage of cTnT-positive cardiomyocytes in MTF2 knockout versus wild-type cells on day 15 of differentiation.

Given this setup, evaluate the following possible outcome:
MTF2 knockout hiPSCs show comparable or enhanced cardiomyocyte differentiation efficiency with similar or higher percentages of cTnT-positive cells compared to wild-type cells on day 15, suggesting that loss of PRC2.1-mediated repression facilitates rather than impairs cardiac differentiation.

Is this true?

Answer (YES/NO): YES